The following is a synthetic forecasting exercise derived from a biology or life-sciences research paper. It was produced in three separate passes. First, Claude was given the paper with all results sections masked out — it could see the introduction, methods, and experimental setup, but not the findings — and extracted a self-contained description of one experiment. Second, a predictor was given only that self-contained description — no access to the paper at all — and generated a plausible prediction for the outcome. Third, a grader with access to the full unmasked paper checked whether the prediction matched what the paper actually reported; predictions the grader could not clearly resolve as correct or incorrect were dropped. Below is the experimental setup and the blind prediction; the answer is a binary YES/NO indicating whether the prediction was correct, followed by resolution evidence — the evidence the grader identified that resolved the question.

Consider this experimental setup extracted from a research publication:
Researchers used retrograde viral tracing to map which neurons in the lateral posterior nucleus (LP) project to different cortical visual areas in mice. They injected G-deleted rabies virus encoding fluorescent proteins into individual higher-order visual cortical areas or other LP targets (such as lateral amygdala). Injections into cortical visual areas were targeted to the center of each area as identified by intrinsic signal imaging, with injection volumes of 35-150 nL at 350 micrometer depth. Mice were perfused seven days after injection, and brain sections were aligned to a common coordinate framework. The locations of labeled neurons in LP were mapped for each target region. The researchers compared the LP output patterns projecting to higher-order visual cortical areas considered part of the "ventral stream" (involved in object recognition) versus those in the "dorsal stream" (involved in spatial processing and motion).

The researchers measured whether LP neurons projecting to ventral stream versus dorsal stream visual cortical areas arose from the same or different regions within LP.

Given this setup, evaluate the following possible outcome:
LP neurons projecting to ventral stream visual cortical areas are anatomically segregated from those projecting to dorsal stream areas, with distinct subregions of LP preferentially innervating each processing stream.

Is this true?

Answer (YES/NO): YES